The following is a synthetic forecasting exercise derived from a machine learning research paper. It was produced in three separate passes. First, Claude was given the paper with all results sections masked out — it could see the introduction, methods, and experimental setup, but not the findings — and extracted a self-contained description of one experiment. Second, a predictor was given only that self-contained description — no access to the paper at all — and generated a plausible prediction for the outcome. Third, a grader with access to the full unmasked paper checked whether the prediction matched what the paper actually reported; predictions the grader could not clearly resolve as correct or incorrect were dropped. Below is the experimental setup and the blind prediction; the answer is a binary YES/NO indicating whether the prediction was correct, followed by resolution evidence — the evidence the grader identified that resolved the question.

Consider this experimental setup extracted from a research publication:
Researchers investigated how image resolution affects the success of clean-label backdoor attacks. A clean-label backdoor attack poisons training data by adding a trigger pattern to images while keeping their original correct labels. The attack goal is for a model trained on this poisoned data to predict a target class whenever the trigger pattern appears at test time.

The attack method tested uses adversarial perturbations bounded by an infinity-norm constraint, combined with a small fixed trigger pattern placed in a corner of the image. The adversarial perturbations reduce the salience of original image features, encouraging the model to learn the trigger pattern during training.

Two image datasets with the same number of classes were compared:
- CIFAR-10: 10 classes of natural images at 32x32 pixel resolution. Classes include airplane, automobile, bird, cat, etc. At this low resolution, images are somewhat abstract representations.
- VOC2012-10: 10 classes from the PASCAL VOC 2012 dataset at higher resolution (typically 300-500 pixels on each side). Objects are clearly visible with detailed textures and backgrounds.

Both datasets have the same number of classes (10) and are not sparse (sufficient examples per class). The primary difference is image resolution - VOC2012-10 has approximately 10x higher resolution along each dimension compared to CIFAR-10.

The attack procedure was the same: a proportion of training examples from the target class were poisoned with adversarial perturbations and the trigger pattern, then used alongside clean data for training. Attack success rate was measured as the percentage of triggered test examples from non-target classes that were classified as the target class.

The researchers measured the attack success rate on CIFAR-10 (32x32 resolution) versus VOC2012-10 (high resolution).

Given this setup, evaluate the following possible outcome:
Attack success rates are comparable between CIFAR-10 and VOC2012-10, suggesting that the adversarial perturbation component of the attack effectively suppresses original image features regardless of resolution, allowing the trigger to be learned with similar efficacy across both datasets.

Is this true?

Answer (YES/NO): NO